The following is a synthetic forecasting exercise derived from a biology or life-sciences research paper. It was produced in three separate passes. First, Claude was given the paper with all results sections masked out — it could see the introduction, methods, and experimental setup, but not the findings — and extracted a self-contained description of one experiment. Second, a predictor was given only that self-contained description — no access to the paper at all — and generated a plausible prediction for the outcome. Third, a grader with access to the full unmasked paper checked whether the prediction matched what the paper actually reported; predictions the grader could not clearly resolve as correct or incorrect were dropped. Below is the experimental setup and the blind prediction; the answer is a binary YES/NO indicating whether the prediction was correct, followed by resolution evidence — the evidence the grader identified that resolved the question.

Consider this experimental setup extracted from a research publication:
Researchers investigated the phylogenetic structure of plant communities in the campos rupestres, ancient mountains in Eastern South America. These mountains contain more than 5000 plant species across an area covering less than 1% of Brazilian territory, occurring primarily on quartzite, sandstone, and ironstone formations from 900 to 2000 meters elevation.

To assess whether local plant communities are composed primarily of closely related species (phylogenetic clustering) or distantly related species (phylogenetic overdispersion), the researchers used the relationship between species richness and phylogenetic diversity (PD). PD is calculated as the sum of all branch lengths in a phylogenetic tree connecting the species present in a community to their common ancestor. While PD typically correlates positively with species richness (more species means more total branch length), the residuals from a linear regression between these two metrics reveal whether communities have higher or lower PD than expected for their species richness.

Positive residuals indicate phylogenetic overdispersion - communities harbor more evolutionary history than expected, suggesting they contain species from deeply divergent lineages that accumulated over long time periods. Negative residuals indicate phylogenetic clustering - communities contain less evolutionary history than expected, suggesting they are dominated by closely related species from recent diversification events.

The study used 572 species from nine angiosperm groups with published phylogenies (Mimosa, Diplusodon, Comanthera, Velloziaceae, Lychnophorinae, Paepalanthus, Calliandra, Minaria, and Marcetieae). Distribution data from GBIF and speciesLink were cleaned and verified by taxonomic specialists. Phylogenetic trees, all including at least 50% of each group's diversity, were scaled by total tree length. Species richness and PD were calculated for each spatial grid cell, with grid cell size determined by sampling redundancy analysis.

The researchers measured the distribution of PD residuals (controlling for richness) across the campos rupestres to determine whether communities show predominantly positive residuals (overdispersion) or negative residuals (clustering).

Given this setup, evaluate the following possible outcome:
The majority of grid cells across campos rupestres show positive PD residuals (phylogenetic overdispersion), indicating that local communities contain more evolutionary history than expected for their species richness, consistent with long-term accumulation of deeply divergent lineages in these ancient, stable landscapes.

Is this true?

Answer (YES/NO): NO